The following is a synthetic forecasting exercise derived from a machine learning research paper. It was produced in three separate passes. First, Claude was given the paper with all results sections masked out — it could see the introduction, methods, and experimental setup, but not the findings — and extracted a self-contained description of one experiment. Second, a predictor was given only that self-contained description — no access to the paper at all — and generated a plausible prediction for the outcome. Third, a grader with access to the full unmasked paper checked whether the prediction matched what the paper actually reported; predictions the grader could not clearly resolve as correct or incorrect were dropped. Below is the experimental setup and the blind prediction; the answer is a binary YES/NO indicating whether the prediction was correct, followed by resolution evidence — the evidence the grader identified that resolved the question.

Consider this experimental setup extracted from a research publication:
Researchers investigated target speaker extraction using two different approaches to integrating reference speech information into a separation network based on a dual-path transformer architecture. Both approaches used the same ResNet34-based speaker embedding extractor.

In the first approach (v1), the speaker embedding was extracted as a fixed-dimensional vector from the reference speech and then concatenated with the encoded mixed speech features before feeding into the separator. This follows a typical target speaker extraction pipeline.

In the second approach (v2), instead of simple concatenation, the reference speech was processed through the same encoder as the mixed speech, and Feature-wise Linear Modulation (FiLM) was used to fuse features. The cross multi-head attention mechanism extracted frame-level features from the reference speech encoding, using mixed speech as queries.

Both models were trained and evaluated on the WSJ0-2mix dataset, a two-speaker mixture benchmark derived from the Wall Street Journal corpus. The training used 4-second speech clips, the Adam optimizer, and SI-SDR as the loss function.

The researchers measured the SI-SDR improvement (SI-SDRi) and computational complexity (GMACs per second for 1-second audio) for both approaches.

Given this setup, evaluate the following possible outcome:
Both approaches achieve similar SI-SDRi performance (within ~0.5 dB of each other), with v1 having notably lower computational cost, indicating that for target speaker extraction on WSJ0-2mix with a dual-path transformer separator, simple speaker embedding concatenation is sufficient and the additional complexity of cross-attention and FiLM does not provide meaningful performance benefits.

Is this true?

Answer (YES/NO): NO